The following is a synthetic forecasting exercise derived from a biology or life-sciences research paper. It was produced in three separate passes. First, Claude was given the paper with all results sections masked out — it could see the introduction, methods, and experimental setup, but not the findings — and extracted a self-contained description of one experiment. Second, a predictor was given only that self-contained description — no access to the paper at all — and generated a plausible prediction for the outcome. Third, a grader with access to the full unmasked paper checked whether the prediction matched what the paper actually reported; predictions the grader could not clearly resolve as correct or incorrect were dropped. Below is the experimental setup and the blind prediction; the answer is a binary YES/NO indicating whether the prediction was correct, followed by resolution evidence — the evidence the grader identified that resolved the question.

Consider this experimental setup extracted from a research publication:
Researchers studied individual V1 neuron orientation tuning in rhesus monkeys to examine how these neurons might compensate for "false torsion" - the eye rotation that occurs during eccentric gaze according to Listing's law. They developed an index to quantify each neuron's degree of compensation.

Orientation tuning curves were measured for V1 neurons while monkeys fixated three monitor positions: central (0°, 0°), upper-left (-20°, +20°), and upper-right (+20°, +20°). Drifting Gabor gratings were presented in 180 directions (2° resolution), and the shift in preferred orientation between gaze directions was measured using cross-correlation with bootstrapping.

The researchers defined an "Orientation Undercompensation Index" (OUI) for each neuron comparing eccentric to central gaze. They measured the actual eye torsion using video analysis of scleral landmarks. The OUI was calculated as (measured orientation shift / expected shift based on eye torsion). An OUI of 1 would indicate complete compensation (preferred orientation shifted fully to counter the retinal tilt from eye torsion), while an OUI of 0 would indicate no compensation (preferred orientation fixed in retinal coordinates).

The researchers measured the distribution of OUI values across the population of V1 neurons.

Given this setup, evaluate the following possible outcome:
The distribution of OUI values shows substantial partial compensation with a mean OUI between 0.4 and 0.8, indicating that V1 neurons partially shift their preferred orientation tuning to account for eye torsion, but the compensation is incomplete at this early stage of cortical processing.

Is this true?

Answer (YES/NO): YES